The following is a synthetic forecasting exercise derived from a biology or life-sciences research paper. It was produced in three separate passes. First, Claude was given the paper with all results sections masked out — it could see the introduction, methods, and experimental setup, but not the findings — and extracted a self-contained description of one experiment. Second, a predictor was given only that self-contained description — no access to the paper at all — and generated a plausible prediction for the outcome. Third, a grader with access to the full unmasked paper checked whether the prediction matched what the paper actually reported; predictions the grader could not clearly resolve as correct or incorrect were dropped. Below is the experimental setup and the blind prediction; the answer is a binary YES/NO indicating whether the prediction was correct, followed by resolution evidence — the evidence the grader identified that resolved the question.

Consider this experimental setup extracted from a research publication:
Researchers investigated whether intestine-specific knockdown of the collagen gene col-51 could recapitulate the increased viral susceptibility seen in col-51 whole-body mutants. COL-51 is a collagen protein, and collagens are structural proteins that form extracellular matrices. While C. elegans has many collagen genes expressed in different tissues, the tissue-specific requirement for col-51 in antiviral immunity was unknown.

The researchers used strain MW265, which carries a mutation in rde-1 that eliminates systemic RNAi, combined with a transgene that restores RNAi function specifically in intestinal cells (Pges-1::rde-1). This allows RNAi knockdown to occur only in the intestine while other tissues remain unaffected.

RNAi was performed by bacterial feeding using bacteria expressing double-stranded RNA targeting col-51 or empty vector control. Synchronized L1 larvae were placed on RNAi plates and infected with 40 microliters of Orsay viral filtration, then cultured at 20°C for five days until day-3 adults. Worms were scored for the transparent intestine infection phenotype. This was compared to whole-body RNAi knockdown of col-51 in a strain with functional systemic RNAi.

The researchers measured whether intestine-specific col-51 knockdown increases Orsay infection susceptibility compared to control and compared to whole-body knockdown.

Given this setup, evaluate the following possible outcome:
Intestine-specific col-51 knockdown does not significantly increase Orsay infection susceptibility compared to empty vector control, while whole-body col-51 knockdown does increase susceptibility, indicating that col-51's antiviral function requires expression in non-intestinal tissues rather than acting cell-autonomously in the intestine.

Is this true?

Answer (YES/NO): NO